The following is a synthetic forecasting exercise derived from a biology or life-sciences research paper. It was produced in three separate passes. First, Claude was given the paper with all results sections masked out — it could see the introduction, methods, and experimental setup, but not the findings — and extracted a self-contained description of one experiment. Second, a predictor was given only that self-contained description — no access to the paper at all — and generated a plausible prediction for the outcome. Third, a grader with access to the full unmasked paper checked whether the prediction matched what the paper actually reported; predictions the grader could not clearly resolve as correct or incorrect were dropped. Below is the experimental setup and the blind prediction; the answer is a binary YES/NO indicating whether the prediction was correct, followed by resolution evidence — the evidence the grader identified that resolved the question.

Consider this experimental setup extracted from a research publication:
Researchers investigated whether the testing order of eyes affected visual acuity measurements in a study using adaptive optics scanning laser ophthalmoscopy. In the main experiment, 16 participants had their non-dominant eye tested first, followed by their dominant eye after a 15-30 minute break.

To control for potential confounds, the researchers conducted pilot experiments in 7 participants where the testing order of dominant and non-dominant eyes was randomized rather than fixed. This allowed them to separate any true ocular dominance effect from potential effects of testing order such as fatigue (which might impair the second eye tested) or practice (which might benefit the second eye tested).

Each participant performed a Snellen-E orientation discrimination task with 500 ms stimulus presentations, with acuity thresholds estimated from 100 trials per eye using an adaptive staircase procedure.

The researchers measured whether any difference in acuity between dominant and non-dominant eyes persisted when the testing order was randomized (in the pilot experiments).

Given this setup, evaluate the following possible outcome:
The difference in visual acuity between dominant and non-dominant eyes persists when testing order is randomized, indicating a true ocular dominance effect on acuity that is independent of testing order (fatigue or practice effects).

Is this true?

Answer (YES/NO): YES